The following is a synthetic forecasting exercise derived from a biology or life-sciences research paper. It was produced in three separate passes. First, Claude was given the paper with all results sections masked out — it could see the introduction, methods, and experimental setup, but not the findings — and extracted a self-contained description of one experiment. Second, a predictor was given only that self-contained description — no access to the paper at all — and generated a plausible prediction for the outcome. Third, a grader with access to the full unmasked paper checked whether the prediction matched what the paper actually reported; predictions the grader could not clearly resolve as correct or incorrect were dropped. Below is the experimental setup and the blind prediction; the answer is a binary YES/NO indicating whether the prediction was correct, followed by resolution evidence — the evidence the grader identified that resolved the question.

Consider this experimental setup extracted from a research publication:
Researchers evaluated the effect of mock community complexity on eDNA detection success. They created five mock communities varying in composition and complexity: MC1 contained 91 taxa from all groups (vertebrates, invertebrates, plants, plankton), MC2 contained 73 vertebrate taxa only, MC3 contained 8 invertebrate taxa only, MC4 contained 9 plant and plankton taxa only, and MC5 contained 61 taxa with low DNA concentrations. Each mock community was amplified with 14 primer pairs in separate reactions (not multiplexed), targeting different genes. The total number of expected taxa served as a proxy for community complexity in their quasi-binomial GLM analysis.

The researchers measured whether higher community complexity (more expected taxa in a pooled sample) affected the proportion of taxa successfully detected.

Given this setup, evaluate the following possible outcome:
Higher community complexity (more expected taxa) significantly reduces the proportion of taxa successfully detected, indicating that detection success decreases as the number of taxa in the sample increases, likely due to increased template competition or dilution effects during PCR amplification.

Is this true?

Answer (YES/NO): NO